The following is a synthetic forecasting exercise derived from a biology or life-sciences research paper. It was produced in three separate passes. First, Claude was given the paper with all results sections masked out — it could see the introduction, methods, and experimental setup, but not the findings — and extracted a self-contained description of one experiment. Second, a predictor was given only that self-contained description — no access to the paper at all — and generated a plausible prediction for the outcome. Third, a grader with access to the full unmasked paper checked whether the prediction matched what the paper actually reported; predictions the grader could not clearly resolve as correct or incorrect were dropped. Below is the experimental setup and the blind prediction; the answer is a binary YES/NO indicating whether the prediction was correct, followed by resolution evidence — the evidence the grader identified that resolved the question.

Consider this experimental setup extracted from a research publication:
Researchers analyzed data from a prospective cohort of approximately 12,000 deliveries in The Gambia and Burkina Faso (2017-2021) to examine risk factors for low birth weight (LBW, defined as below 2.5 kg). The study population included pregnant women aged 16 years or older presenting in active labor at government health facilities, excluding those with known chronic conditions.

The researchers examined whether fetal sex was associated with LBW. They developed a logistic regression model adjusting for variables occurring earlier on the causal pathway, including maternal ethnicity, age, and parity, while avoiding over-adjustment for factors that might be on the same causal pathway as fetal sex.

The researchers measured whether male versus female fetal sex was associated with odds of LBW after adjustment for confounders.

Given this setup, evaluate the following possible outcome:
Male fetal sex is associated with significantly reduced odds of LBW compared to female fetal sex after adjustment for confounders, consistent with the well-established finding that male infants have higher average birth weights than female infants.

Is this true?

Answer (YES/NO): YES